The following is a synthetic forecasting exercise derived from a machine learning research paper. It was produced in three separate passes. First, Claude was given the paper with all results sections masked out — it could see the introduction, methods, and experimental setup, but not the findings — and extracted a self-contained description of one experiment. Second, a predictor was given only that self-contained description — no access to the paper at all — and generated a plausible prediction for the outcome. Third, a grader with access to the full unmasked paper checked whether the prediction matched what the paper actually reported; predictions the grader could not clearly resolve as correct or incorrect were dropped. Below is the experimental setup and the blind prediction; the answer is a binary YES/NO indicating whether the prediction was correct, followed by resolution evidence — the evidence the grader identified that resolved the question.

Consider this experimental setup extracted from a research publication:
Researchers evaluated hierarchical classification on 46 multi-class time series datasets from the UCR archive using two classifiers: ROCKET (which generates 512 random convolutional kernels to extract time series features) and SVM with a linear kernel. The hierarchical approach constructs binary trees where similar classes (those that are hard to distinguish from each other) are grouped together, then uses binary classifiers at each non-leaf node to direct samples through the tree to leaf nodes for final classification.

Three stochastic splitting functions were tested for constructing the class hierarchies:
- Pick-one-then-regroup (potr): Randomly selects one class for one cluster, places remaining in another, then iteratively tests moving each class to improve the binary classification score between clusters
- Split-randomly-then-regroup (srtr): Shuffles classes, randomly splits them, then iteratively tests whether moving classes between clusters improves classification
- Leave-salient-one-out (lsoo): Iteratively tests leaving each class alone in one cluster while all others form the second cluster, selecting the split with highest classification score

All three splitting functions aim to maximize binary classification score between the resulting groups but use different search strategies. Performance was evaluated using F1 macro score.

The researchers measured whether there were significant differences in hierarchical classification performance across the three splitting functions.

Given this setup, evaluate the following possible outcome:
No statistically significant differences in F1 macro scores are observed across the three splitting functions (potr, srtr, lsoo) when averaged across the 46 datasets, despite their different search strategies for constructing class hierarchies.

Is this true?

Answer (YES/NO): YES